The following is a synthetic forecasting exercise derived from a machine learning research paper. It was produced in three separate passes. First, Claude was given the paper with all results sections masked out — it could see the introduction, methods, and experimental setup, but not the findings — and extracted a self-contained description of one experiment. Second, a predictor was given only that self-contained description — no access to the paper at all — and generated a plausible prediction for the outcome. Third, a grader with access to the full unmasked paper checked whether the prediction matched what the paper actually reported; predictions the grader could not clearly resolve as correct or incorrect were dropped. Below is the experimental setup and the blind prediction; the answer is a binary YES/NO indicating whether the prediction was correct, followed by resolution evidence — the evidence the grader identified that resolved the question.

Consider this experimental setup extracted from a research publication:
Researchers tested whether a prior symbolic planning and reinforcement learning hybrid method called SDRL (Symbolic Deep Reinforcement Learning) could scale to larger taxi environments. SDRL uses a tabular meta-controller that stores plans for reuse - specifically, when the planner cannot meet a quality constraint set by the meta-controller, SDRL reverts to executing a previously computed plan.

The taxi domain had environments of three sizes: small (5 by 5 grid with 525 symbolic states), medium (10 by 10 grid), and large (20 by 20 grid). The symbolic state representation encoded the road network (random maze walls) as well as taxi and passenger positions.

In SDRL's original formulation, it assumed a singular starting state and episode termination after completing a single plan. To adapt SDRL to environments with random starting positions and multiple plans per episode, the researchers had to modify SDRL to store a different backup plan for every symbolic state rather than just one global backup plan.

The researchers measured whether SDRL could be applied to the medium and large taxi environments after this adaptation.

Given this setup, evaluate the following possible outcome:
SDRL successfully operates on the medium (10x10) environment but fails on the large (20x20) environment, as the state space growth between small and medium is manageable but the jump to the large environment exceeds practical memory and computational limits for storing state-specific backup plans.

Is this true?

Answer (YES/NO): NO